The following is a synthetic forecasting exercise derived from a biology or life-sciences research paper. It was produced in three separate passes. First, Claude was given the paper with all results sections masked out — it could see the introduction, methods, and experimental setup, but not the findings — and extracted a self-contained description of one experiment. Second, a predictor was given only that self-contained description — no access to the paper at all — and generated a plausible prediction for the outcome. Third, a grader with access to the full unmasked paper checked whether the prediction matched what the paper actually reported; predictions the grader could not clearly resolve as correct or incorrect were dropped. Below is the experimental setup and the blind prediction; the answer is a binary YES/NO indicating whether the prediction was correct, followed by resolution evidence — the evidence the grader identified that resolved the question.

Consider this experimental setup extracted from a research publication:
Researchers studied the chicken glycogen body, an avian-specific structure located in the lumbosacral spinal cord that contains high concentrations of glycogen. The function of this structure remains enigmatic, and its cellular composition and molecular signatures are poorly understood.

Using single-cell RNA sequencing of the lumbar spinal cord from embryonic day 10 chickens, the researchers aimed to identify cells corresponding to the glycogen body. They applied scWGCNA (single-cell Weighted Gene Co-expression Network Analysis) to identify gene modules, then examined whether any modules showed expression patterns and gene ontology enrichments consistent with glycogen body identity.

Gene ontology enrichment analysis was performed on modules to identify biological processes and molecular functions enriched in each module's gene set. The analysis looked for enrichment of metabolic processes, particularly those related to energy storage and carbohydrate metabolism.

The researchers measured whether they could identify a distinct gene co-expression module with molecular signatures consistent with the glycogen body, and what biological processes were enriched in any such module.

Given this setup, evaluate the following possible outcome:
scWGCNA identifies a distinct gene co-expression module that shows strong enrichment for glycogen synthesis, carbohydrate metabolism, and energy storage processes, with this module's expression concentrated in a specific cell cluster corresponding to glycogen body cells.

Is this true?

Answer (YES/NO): NO